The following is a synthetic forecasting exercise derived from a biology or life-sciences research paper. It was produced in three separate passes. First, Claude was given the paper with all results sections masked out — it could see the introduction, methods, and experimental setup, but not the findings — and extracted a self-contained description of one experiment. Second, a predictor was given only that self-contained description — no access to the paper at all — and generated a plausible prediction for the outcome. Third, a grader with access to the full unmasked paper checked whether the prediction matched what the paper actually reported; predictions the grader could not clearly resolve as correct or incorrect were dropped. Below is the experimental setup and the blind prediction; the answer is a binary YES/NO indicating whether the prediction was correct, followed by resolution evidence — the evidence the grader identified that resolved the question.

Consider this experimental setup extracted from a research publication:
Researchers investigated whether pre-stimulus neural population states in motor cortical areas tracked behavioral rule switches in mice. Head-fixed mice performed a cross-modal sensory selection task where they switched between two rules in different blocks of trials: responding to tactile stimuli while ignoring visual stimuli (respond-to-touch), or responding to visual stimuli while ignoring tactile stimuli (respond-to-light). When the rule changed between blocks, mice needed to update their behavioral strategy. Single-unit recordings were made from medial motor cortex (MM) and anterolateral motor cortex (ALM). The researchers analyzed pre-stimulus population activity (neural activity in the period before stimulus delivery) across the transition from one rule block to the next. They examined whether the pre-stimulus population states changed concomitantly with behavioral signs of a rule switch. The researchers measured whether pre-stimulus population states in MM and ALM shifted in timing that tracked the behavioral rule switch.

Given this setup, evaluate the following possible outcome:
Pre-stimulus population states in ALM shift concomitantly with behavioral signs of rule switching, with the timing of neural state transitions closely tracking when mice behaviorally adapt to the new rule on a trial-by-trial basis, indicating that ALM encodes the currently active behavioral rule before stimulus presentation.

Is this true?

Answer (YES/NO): YES